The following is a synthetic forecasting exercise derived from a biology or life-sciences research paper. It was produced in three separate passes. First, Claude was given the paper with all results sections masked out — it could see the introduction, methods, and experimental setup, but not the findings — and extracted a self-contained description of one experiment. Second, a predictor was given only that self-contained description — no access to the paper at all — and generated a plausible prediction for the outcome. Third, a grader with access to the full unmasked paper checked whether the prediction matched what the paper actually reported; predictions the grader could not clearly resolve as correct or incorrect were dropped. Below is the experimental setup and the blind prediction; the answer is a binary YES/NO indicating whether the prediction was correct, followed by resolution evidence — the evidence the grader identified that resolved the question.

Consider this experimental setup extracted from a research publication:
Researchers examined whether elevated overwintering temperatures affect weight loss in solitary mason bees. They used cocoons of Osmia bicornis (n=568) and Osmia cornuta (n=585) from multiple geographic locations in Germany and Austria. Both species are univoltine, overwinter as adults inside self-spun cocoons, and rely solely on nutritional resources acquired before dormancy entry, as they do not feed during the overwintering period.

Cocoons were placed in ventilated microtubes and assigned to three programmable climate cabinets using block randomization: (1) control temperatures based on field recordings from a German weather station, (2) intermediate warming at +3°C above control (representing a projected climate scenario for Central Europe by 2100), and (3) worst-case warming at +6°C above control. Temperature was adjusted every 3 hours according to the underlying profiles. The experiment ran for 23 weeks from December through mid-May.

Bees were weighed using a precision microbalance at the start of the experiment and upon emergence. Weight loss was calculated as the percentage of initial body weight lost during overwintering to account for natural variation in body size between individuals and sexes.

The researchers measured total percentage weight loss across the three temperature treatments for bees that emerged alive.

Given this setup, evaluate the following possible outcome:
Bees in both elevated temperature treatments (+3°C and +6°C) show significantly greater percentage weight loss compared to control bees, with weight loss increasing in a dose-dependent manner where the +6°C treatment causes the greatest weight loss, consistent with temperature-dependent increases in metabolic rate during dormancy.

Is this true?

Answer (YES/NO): YES